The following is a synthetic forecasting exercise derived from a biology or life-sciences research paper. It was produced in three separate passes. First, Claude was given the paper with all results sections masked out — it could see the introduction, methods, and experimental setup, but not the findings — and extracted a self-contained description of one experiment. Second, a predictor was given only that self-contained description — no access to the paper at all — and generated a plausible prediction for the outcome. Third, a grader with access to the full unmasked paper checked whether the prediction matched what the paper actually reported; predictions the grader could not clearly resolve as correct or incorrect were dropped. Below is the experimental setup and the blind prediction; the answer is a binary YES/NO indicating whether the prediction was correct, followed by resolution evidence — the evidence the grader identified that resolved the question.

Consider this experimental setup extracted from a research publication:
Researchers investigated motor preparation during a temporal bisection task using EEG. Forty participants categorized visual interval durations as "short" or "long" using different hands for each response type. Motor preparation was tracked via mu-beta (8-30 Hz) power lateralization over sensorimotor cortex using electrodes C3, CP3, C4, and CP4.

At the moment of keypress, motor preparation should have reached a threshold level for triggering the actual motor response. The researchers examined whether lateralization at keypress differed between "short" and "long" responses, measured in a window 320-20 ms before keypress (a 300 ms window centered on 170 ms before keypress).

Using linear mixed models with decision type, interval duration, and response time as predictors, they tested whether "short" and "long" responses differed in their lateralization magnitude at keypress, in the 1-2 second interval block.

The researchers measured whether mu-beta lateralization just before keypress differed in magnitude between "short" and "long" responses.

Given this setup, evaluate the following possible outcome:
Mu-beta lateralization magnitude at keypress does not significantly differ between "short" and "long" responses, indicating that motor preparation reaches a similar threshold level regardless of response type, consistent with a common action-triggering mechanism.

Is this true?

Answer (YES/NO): NO